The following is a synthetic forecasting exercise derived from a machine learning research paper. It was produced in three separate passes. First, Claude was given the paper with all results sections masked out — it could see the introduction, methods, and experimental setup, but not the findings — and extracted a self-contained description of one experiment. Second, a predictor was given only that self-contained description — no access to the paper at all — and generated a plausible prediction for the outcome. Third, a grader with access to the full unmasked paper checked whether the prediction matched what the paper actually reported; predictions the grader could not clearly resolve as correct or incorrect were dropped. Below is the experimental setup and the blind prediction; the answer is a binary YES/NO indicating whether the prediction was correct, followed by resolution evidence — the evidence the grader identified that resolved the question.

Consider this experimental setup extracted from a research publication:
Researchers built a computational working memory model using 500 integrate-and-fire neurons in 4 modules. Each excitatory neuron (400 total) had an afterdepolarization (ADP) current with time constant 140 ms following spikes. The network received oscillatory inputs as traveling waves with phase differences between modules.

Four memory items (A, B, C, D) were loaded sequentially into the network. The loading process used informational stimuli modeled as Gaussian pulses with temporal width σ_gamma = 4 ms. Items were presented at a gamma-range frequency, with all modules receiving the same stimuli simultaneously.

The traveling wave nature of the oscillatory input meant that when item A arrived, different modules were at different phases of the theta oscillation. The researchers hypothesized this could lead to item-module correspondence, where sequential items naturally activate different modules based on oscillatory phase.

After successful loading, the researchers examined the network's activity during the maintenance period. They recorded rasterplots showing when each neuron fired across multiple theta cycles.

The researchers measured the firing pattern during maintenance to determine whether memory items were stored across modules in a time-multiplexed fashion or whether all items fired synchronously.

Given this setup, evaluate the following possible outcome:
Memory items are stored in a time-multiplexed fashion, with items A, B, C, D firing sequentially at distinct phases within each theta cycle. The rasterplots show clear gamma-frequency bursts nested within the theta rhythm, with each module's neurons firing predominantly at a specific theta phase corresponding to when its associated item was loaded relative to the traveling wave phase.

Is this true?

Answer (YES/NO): YES